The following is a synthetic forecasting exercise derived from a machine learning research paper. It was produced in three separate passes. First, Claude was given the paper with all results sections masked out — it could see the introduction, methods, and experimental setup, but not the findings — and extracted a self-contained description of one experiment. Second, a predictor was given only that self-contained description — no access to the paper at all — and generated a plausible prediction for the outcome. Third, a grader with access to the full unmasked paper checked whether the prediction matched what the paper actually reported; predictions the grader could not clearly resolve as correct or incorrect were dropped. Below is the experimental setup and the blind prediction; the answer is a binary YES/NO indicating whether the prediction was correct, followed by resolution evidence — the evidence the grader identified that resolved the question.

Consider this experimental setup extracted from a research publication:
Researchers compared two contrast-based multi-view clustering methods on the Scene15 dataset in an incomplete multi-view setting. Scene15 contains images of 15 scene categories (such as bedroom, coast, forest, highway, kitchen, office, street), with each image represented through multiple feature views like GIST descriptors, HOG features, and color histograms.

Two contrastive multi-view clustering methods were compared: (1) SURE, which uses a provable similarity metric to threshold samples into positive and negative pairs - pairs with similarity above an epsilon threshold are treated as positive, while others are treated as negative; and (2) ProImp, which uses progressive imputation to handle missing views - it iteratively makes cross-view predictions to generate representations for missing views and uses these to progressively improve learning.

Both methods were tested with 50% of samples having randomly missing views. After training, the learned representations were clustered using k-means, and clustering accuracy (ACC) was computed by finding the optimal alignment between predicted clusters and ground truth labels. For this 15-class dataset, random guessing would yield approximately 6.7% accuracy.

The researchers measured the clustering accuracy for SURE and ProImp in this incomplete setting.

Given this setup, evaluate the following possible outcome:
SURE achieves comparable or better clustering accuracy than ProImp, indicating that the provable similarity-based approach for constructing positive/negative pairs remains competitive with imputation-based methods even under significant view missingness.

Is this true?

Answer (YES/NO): NO